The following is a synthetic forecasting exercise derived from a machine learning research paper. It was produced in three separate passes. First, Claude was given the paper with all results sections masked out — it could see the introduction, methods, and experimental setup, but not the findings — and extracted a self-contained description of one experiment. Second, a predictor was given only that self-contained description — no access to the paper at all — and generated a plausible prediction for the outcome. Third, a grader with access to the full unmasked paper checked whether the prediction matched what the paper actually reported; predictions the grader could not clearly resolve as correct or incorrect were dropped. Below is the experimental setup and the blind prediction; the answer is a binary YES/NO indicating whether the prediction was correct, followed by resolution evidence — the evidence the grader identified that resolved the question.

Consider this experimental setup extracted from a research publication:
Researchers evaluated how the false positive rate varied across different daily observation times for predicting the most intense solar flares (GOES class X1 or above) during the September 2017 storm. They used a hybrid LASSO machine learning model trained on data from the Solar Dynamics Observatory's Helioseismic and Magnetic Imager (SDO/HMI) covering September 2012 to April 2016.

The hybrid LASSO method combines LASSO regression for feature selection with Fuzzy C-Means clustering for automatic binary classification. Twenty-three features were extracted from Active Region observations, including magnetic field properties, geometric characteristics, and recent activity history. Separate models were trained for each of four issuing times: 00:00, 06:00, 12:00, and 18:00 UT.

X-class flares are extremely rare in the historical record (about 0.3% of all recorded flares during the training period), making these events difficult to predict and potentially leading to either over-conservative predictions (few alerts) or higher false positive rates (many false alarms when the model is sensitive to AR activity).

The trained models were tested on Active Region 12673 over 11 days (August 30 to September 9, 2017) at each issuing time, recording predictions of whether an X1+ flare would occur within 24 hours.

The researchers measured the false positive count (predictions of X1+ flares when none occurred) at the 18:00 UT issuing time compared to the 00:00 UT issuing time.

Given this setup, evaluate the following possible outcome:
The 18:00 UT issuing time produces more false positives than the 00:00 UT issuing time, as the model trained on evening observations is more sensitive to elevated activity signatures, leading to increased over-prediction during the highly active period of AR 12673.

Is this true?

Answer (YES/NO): NO